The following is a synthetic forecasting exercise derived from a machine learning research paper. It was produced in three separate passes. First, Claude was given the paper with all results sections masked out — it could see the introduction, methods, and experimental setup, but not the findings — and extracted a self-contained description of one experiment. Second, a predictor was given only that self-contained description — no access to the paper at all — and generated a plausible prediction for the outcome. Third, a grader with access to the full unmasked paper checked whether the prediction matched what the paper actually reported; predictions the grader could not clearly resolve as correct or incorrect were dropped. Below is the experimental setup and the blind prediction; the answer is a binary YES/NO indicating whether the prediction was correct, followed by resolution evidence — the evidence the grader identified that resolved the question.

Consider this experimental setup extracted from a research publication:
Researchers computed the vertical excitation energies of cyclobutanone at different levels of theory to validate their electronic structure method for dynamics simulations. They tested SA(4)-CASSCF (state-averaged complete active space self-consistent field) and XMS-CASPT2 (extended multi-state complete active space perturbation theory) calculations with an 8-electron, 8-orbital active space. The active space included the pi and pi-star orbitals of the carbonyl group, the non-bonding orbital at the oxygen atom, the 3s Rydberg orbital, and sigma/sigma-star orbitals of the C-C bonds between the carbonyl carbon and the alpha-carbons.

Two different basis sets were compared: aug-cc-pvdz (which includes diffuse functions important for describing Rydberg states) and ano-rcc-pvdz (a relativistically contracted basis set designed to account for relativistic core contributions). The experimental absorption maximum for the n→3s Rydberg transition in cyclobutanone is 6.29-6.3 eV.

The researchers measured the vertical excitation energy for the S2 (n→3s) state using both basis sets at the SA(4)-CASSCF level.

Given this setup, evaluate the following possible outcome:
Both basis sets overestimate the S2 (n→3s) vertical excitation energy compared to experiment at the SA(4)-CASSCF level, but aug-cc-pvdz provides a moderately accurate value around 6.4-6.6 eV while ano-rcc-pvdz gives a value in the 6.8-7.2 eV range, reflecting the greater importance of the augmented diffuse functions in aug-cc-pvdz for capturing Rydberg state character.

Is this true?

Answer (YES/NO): NO